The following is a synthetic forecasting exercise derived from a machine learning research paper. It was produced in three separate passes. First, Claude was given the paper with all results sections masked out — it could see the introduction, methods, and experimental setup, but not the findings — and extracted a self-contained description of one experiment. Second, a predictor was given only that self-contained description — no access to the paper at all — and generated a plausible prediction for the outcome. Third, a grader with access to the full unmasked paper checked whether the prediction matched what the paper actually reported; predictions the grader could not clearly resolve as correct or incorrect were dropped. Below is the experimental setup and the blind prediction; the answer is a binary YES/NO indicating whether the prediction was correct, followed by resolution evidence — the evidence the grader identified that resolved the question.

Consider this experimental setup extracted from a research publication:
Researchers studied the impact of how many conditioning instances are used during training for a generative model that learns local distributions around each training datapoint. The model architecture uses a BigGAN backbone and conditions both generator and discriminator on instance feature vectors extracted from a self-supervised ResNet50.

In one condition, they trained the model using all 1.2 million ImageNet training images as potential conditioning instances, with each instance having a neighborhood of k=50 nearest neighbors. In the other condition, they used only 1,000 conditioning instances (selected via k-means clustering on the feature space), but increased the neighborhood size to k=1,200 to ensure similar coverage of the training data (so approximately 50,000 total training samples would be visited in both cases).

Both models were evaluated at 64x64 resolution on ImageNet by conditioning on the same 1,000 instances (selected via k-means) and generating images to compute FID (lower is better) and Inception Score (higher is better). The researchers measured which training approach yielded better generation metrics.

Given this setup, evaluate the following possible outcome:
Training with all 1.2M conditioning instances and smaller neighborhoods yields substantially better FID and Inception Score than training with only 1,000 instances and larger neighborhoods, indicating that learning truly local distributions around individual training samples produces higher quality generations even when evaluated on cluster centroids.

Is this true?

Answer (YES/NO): YES